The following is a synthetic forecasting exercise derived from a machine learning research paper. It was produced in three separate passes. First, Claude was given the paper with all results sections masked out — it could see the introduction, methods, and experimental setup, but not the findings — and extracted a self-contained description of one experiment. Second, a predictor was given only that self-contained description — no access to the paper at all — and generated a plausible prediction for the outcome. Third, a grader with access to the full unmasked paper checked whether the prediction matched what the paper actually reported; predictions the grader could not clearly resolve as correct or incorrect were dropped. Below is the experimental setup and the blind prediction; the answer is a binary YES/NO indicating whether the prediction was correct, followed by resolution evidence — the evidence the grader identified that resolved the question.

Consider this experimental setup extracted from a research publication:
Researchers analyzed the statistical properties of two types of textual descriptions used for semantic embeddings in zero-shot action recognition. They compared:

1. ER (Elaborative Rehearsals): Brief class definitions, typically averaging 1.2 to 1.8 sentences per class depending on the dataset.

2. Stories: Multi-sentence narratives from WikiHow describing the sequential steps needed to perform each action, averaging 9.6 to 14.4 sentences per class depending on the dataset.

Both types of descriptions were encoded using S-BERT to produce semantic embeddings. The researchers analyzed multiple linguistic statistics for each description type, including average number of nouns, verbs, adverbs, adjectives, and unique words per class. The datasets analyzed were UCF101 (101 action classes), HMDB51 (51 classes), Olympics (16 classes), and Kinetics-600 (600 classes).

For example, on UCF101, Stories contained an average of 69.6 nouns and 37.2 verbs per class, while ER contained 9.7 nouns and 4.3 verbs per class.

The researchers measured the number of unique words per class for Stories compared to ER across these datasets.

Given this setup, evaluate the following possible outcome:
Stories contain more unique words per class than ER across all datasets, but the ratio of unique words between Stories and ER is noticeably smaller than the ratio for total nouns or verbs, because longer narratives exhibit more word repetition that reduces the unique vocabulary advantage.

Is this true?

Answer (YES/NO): YES